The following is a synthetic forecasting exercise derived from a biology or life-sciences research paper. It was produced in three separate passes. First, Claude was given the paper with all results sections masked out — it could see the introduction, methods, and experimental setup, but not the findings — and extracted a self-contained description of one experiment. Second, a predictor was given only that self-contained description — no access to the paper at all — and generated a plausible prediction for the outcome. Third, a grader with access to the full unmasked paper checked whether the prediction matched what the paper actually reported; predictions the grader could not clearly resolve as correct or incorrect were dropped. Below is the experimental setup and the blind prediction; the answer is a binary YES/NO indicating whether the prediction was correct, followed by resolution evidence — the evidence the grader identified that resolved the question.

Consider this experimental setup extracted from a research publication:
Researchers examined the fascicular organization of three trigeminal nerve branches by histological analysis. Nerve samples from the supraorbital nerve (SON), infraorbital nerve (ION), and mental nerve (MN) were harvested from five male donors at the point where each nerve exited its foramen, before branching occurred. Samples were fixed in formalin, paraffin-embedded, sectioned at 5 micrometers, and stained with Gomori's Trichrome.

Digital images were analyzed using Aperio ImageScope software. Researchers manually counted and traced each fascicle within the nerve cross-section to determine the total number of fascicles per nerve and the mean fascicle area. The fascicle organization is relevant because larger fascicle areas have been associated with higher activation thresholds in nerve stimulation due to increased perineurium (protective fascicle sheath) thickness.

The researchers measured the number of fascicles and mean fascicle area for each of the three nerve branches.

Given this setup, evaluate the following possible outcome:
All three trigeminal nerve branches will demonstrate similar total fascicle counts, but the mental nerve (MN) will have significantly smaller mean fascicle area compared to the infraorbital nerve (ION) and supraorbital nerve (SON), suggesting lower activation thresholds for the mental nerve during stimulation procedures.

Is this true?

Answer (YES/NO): NO